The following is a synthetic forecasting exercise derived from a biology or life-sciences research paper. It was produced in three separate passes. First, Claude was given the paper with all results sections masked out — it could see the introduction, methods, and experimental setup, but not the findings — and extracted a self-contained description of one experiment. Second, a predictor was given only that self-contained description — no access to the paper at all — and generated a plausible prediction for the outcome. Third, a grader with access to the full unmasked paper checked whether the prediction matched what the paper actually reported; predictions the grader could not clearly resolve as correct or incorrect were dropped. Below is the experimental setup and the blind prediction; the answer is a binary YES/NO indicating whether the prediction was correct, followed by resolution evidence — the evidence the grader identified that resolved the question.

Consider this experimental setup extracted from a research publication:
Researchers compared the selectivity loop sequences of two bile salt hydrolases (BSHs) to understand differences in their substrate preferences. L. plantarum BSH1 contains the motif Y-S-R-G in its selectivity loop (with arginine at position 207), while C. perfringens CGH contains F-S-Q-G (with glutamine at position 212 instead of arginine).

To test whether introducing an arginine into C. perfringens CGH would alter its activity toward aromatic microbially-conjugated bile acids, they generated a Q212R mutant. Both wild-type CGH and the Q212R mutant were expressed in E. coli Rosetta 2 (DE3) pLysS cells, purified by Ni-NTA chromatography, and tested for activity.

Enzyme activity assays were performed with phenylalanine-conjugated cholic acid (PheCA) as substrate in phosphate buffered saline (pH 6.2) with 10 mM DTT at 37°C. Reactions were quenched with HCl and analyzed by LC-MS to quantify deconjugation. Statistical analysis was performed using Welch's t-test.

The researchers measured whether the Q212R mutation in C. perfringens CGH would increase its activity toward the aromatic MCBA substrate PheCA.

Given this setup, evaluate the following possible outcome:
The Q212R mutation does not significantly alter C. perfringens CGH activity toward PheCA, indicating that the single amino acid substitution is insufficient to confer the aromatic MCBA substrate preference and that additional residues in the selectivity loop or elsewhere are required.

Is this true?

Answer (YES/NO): NO